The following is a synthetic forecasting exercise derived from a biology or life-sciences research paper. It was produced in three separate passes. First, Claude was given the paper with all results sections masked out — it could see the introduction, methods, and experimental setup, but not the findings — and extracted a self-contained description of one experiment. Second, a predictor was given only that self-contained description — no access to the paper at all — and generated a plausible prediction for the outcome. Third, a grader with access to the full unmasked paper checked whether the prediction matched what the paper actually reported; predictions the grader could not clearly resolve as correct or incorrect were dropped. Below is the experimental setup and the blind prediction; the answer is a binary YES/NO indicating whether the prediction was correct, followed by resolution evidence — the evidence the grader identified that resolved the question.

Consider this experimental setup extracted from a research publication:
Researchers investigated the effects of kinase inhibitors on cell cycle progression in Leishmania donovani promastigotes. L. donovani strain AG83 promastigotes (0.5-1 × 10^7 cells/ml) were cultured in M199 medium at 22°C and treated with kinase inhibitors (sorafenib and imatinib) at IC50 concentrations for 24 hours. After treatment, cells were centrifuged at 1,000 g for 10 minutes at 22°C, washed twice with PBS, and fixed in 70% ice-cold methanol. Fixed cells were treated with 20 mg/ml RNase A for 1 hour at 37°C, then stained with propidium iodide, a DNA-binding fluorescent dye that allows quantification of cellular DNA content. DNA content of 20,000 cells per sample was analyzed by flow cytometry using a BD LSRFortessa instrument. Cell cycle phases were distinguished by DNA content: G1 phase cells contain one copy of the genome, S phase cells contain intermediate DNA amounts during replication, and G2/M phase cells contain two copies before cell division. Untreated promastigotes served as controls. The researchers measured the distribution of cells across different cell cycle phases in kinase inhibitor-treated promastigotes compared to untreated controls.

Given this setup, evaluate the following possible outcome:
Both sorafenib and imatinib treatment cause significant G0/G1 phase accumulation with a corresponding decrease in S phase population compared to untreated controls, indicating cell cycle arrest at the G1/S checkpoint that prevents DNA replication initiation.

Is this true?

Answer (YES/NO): NO